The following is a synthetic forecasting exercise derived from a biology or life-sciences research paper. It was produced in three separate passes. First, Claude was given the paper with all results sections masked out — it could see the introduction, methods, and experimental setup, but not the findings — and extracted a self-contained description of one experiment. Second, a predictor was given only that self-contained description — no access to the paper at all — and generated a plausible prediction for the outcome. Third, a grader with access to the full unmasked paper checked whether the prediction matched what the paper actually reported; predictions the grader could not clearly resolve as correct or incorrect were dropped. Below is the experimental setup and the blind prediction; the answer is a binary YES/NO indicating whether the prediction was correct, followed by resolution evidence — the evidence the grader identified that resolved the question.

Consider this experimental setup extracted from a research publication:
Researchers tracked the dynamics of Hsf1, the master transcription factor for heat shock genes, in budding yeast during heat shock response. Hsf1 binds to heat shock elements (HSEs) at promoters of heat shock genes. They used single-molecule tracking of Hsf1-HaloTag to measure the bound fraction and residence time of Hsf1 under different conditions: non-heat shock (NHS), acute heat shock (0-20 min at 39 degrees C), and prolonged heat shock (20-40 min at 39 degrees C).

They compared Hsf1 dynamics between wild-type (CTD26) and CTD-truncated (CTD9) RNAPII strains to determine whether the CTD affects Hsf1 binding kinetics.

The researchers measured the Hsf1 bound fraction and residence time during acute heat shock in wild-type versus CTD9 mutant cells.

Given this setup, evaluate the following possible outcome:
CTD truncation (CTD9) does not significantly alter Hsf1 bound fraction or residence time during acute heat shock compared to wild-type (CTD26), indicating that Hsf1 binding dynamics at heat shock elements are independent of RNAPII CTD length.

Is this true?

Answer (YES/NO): YES